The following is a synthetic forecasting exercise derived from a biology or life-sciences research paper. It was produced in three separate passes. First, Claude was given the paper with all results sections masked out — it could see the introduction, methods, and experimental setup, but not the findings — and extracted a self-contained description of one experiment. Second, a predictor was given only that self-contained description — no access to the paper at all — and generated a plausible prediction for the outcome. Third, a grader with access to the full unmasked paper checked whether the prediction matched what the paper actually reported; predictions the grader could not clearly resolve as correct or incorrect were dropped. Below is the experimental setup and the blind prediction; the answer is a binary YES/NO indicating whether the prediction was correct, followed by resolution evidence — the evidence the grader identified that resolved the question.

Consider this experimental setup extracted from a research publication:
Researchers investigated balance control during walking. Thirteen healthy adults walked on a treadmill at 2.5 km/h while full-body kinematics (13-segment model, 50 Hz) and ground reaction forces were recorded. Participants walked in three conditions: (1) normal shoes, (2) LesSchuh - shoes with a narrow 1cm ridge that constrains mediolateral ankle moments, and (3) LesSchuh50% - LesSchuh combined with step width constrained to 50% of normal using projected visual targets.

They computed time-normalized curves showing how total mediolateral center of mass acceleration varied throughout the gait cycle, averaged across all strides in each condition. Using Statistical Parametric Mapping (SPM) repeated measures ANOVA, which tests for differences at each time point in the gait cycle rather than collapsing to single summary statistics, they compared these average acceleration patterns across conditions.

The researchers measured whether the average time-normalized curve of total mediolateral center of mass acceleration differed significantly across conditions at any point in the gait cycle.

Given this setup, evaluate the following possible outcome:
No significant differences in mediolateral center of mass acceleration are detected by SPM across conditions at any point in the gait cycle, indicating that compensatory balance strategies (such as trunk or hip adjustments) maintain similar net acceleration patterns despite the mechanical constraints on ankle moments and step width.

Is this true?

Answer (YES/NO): NO